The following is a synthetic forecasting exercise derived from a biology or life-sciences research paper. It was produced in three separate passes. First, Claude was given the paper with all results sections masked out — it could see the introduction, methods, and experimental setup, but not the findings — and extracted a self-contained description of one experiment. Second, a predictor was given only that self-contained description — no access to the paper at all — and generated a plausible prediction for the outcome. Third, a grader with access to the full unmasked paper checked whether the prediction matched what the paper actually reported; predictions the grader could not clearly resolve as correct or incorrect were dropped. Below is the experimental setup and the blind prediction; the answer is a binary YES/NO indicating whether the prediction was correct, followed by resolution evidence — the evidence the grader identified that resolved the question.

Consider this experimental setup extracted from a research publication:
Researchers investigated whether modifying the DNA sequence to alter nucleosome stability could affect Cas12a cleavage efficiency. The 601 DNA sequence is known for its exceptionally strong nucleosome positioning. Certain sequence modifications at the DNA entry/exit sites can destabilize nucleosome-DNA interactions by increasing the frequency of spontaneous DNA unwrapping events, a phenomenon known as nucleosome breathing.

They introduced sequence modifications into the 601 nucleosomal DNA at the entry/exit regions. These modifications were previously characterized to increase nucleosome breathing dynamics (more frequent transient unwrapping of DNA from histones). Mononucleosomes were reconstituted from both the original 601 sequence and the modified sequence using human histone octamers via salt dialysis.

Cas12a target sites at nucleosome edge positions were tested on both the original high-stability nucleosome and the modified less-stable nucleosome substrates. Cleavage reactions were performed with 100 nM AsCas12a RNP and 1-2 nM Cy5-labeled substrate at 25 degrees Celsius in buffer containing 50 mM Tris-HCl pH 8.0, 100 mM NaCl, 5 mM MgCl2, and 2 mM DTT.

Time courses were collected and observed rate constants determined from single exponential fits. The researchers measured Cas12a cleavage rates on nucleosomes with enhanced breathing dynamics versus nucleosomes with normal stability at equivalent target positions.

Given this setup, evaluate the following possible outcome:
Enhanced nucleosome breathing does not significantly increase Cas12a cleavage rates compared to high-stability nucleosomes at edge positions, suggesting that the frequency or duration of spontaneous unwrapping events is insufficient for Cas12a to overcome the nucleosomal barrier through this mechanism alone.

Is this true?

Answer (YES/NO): NO